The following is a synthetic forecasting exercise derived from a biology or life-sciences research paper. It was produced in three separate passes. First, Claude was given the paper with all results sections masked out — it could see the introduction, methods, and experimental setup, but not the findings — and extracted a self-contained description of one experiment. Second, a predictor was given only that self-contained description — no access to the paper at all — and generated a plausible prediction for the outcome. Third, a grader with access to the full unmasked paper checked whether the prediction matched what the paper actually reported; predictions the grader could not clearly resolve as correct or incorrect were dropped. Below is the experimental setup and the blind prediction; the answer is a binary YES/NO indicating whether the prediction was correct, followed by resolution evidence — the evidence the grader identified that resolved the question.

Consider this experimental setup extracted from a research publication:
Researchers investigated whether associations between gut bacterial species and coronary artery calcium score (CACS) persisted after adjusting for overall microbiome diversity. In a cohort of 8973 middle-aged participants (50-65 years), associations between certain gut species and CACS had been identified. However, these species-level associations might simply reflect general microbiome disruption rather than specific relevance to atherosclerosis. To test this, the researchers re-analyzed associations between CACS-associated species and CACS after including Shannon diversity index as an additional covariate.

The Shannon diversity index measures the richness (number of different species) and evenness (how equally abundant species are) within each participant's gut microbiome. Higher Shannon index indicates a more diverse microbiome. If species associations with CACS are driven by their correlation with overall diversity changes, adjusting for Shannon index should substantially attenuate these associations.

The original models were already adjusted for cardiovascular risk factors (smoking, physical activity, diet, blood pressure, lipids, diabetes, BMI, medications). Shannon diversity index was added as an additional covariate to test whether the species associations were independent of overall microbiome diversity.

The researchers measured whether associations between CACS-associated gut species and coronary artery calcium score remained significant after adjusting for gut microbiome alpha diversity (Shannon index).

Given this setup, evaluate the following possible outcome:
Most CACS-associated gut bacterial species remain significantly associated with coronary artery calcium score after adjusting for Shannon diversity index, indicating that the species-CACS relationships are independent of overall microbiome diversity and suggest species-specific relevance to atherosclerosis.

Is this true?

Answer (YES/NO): YES